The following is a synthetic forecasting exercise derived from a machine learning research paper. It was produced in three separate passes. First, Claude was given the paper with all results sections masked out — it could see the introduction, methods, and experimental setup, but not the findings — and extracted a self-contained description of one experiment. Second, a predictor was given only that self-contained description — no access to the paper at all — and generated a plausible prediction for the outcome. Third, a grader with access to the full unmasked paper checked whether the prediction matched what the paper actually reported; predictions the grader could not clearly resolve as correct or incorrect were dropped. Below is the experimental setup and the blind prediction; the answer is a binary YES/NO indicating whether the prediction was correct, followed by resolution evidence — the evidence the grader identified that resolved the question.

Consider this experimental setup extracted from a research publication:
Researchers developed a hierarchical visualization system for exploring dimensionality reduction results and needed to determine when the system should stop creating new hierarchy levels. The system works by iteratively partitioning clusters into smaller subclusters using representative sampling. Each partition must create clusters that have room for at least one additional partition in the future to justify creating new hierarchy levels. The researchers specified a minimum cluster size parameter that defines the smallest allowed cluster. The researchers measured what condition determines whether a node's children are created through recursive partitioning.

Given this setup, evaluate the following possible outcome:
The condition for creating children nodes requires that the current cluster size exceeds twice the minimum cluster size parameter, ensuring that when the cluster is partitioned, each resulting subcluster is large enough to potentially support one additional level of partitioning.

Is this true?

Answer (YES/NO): YES